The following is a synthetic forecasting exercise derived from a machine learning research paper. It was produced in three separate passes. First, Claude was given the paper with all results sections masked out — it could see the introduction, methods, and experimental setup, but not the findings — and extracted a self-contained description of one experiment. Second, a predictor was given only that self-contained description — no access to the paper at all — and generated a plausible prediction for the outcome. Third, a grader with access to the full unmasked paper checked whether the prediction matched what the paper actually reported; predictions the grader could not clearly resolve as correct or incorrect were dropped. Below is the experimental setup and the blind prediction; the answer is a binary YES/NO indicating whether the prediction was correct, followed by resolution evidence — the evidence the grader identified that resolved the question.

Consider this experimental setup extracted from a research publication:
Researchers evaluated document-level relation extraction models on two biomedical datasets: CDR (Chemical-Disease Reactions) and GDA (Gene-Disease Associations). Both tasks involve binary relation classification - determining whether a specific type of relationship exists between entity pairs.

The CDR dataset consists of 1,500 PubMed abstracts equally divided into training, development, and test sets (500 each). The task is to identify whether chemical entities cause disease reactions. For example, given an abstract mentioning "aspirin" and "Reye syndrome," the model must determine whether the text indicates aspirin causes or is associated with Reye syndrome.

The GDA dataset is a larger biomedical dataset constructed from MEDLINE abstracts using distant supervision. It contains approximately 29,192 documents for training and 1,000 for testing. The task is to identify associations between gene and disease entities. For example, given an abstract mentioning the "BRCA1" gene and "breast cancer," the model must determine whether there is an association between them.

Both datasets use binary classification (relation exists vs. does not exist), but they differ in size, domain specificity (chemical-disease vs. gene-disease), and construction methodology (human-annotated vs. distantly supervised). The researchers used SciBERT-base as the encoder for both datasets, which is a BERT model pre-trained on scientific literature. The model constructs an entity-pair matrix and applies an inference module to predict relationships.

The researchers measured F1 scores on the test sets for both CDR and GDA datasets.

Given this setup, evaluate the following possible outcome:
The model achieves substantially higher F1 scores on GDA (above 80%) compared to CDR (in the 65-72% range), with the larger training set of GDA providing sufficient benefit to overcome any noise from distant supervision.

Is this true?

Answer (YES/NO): NO